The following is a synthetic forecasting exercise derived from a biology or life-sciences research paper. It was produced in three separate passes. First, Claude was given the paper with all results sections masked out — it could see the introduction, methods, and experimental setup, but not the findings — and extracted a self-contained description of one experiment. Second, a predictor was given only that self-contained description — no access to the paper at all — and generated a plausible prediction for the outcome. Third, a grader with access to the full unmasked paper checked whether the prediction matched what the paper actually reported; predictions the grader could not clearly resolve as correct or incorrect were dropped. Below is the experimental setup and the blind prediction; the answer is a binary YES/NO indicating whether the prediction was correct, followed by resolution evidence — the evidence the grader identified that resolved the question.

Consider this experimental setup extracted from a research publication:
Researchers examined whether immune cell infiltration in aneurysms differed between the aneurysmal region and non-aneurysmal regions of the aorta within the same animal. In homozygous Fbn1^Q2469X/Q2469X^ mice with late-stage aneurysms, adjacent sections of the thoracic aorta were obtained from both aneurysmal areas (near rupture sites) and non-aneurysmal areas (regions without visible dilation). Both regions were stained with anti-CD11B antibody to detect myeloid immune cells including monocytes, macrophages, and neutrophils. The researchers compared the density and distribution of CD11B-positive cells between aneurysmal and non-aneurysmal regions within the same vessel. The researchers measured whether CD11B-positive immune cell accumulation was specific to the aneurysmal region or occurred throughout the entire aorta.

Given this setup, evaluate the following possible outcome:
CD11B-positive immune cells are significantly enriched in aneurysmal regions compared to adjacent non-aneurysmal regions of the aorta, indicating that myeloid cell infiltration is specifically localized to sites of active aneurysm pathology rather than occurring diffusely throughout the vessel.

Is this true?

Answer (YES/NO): YES